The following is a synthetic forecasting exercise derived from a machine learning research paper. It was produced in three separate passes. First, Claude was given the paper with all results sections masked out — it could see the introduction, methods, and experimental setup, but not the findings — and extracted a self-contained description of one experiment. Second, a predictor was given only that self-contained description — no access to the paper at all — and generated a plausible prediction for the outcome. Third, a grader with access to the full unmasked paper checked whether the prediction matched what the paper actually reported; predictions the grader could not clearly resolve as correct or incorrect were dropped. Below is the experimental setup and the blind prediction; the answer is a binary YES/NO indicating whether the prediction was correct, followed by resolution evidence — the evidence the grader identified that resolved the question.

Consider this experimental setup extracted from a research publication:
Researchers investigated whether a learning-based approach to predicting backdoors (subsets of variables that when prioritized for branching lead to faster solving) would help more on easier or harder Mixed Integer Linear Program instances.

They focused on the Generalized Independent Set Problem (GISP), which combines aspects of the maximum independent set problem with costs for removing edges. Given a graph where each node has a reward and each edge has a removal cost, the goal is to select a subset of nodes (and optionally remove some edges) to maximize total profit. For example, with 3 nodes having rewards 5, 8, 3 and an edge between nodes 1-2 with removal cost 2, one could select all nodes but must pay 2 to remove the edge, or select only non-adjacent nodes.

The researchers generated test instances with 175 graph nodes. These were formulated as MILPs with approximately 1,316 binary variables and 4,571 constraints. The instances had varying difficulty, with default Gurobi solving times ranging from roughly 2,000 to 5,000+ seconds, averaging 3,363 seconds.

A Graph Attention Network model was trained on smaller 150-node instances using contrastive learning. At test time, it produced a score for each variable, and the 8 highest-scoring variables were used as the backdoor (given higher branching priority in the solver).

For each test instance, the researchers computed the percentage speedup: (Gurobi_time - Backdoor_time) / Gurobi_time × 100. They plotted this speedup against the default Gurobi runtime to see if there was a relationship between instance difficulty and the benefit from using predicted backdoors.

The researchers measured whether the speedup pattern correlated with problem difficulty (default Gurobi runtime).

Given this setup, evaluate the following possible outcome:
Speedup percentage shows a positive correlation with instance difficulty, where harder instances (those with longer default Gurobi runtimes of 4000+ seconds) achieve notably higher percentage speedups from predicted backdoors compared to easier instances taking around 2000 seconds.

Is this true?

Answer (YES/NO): YES